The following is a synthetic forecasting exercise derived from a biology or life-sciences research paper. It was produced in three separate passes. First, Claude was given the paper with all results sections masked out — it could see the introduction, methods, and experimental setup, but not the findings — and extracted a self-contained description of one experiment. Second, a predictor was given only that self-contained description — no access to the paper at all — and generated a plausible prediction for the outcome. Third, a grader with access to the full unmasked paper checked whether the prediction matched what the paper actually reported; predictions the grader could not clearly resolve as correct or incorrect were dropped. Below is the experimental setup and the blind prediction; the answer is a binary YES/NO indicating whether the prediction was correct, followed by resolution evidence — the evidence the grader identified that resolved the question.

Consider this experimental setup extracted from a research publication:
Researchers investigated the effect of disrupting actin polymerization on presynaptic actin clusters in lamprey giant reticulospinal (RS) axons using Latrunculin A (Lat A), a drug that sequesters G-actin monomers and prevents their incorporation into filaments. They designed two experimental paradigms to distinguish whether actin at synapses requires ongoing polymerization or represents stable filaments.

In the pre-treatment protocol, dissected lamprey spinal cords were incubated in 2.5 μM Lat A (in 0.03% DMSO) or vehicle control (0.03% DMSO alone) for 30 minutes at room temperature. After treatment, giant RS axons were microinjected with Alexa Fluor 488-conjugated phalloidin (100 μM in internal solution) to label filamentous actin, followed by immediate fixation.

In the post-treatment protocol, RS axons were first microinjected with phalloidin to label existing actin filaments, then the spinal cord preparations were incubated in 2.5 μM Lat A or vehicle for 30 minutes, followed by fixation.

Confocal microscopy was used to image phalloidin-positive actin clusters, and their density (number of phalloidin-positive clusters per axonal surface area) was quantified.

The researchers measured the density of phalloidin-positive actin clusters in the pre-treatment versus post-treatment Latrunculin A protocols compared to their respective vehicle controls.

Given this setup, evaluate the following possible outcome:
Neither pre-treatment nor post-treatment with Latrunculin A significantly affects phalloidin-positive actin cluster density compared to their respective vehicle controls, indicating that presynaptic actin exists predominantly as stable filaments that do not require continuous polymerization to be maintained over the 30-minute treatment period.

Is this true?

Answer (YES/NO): NO